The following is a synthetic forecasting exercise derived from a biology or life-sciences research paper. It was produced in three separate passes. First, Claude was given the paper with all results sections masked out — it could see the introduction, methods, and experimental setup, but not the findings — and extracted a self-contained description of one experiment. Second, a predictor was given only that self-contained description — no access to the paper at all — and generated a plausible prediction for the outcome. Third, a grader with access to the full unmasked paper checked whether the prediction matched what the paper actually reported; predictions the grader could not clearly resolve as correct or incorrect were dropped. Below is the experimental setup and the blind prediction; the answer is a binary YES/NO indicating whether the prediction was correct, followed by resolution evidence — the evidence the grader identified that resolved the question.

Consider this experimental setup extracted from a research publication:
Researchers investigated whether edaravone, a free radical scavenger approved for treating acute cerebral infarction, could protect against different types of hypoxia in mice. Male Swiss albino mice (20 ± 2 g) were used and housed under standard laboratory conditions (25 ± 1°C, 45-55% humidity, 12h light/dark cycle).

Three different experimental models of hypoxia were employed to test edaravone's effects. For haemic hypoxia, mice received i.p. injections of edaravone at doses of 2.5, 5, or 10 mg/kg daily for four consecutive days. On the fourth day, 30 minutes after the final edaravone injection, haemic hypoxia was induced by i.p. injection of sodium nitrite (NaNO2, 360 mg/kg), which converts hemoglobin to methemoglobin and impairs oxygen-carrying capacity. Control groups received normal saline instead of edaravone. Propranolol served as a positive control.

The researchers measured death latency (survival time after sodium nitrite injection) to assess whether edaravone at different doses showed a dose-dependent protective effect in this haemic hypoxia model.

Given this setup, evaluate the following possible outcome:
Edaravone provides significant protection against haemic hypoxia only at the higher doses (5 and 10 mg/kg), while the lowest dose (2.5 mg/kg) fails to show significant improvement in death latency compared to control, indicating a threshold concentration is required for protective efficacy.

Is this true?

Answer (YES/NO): NO